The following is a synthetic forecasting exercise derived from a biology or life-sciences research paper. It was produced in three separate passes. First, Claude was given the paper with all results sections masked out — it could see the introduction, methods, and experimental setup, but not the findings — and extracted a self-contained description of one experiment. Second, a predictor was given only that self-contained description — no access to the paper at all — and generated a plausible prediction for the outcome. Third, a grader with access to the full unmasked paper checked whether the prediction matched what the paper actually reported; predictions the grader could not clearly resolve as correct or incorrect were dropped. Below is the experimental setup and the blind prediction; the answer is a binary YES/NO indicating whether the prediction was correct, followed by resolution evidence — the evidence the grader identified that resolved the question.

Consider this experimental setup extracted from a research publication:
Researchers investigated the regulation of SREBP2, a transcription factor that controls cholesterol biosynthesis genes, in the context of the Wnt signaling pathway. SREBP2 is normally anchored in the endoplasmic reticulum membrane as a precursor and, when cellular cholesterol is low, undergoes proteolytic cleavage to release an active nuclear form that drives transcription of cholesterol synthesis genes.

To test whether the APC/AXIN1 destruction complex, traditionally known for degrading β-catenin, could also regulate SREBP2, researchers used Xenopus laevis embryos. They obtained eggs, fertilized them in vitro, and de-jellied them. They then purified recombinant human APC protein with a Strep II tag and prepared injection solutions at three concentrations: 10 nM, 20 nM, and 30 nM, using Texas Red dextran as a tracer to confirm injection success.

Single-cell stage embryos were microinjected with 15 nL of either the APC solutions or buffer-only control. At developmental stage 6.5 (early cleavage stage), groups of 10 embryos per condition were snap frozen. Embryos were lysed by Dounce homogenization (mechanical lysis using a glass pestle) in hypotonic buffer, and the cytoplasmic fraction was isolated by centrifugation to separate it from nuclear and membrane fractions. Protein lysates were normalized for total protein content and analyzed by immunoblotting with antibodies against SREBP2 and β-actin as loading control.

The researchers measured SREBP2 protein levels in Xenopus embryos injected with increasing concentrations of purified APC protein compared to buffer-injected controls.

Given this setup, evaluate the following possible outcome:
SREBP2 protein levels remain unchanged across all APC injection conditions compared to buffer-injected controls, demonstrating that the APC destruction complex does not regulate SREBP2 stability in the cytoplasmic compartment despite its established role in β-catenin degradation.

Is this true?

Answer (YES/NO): NO